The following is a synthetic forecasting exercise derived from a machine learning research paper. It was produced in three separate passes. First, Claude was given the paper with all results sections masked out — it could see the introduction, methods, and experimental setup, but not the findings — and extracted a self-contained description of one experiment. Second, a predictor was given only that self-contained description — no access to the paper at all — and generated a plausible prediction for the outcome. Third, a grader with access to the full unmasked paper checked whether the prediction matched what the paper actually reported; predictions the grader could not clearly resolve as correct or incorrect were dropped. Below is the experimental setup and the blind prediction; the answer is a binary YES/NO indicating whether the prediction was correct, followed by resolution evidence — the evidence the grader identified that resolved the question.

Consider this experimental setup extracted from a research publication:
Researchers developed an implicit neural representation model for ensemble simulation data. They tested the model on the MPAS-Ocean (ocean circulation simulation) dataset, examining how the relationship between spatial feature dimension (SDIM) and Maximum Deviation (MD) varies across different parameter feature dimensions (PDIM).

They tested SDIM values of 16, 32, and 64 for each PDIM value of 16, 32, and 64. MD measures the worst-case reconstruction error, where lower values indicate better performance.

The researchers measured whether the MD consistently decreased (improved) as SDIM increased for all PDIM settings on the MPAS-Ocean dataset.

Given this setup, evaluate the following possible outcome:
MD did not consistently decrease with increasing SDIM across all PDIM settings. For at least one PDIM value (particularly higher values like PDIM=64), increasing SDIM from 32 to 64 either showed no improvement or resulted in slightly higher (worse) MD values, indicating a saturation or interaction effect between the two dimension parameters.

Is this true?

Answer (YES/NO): NO